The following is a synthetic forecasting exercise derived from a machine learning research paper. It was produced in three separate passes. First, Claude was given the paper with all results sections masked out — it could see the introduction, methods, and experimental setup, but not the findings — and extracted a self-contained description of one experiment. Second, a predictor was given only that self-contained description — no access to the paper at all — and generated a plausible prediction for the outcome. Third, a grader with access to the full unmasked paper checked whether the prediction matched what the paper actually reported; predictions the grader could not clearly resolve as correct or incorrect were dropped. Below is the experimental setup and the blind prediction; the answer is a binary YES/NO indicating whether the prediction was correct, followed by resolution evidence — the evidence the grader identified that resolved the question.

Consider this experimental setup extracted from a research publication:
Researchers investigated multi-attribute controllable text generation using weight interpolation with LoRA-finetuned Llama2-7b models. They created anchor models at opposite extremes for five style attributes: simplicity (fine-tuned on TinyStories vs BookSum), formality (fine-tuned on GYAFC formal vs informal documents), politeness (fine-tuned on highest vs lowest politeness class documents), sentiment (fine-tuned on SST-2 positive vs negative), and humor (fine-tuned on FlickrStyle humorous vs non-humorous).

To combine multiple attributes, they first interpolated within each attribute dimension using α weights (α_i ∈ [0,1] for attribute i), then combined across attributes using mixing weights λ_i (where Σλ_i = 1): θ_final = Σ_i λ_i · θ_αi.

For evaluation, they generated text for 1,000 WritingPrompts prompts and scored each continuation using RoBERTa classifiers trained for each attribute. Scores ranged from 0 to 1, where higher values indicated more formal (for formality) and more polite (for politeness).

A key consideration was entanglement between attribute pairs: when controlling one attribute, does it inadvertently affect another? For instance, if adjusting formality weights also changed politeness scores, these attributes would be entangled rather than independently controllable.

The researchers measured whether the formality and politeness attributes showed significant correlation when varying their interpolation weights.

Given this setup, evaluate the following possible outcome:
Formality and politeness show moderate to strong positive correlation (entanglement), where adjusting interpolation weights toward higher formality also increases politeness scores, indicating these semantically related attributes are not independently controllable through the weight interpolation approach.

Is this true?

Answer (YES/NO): NO